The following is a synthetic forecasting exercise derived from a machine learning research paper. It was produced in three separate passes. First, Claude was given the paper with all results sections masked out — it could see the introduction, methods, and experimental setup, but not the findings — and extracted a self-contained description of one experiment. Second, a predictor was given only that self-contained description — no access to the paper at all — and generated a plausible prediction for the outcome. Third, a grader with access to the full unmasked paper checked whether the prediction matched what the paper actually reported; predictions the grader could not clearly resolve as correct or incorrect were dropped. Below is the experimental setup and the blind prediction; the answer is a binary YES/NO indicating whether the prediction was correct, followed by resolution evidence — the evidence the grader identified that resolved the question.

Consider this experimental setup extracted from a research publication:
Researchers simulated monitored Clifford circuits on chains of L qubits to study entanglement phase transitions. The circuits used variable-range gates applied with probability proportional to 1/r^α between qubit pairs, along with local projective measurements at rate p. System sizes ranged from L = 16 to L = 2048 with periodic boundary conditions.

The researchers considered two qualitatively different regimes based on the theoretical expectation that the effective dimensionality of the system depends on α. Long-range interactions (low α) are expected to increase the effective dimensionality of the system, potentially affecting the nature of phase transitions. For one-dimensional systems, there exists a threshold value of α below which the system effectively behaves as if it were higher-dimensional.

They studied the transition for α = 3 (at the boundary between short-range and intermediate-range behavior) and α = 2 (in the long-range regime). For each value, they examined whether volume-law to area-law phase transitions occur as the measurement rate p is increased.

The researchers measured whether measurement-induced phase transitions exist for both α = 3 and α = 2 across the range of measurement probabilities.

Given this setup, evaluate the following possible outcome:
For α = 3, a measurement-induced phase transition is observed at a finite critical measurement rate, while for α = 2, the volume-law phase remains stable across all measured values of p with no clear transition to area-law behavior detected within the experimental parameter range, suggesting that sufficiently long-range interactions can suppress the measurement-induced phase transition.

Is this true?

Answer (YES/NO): YES